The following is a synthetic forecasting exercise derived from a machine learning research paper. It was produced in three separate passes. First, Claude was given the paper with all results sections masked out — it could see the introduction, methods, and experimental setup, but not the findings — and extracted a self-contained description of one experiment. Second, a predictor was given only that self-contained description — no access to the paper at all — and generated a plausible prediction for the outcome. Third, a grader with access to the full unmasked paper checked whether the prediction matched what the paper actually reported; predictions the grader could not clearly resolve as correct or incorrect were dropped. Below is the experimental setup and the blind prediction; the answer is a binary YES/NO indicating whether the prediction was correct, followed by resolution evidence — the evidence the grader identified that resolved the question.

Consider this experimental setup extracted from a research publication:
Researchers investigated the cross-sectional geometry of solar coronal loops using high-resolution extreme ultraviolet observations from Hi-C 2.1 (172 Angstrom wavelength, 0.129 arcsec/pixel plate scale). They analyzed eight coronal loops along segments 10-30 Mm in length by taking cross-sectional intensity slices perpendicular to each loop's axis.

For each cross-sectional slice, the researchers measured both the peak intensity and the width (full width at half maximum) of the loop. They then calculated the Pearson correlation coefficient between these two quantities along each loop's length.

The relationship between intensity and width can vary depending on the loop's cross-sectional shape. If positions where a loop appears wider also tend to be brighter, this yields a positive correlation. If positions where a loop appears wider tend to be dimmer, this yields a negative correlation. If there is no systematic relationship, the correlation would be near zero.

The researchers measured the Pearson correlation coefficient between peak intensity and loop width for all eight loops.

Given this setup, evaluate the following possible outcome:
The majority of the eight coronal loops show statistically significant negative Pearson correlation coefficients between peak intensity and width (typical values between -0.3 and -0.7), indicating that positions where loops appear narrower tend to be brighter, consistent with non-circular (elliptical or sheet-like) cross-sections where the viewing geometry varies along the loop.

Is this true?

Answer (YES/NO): NO